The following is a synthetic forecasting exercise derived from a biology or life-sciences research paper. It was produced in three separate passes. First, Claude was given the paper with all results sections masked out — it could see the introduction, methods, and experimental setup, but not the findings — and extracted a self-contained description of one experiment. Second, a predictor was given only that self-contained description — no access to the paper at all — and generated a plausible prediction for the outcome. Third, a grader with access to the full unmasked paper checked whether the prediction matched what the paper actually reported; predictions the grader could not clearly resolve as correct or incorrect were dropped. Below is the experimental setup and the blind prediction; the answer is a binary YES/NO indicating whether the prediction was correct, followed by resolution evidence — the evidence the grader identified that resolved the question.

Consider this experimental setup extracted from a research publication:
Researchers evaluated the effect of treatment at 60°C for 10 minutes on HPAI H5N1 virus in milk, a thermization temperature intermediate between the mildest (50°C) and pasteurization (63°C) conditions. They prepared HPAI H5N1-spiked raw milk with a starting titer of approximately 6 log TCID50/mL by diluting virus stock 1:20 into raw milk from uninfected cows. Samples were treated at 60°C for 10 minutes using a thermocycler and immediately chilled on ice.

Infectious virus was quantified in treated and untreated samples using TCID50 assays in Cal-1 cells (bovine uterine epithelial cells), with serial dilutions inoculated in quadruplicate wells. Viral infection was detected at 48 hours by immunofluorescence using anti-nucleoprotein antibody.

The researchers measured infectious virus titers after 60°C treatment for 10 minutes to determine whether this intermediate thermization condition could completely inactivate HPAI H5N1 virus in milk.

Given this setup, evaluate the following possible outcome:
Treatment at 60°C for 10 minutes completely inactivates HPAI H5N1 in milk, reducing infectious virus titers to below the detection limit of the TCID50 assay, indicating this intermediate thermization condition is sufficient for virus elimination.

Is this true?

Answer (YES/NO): YES